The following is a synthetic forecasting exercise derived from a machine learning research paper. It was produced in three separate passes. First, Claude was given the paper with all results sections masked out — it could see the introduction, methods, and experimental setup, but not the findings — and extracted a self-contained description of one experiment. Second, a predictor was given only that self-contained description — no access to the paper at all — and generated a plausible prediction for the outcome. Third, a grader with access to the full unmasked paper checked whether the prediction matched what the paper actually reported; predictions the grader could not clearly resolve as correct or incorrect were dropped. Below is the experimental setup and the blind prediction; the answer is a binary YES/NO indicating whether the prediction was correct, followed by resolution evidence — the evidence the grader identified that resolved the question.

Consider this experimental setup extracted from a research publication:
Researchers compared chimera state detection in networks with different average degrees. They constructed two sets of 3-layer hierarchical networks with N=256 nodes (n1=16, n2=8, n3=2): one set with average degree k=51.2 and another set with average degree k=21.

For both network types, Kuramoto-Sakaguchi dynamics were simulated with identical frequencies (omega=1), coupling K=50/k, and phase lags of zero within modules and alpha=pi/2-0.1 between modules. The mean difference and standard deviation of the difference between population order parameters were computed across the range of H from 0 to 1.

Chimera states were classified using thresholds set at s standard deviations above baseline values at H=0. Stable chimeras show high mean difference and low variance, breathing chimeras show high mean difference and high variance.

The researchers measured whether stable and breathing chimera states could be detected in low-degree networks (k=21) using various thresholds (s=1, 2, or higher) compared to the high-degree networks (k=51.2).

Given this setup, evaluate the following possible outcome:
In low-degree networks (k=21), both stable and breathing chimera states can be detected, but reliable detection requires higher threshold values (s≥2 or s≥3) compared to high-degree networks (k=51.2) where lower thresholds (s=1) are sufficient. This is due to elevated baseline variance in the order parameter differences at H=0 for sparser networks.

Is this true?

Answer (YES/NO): NO